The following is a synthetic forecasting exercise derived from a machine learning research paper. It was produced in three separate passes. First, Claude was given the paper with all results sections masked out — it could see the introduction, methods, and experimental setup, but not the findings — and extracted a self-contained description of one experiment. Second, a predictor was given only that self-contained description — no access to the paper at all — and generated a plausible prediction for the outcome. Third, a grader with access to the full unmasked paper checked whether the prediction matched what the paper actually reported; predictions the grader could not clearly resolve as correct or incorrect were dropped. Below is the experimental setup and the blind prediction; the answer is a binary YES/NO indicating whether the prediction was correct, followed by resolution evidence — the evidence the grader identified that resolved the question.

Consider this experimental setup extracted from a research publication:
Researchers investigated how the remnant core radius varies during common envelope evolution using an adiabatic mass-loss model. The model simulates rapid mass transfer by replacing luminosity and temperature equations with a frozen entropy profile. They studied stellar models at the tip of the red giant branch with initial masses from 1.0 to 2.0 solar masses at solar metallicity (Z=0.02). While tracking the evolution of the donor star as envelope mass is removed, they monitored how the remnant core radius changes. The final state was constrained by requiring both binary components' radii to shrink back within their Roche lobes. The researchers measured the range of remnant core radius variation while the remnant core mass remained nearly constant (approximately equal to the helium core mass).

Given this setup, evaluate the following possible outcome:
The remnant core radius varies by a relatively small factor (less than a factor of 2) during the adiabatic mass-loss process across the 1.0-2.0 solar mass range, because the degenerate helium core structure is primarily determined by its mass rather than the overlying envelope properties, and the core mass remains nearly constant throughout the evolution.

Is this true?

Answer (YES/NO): NO